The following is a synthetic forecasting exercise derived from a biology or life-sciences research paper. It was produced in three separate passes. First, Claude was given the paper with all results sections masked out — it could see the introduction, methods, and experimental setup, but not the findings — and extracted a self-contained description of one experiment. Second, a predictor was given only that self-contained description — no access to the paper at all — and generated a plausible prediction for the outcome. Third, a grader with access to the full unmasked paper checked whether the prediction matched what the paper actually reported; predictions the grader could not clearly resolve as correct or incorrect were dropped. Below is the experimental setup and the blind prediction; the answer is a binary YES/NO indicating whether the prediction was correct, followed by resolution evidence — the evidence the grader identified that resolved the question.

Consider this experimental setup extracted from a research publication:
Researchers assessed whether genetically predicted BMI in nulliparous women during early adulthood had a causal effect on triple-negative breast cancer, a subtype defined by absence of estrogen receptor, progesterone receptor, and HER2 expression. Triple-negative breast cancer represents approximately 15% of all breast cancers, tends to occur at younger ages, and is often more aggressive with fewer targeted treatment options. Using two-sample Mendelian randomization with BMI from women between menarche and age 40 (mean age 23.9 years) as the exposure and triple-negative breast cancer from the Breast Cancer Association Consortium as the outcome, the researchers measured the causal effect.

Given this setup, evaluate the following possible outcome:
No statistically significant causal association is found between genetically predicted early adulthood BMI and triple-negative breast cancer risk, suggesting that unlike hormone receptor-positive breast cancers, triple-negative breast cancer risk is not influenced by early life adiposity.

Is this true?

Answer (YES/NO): NO